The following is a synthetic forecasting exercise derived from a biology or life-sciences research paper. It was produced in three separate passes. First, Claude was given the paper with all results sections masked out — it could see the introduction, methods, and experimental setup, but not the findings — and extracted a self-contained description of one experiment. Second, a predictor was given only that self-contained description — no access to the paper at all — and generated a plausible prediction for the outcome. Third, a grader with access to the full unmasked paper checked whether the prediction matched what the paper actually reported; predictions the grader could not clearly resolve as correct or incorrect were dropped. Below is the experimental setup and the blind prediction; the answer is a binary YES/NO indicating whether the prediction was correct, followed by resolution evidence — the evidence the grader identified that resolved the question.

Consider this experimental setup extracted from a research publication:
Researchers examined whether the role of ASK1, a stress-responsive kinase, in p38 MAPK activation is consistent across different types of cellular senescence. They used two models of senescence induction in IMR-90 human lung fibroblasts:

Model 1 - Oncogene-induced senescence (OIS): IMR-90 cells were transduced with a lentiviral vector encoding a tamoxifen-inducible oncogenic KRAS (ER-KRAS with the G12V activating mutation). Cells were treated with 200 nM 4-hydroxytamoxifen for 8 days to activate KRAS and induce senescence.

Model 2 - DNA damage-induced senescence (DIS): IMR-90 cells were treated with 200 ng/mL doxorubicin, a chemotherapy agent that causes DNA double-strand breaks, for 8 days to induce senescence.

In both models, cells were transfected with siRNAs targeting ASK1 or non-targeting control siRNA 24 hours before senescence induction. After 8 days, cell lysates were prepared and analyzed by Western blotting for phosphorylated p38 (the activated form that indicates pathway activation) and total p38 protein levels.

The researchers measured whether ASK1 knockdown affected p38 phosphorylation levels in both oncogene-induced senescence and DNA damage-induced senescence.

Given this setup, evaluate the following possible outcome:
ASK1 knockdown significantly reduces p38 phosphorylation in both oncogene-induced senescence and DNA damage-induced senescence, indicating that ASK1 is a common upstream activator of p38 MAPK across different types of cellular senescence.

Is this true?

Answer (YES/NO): YES